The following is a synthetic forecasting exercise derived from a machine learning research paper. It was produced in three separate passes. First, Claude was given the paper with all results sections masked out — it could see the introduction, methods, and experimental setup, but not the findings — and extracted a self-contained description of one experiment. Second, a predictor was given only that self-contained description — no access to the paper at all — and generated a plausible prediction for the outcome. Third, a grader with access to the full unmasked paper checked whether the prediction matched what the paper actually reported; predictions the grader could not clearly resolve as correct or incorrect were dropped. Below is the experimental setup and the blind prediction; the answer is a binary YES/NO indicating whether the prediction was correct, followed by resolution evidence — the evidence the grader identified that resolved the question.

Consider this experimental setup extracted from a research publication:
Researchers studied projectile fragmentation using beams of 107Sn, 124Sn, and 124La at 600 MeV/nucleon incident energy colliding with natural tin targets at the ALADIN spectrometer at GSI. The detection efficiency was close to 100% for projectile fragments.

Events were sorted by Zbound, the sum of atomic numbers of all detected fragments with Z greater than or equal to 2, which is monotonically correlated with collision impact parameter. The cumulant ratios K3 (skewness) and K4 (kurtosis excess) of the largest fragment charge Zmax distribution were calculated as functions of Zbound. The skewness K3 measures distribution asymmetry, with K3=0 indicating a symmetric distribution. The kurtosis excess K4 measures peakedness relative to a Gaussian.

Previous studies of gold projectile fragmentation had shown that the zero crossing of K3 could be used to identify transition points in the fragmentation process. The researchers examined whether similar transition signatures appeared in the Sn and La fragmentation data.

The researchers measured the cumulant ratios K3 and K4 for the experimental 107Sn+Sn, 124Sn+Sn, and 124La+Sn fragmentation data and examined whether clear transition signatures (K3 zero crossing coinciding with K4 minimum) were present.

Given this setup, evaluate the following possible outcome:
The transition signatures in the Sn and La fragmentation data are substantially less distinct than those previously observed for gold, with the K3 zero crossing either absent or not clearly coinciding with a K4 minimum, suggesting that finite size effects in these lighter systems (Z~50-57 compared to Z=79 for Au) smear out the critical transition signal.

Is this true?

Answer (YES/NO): NO